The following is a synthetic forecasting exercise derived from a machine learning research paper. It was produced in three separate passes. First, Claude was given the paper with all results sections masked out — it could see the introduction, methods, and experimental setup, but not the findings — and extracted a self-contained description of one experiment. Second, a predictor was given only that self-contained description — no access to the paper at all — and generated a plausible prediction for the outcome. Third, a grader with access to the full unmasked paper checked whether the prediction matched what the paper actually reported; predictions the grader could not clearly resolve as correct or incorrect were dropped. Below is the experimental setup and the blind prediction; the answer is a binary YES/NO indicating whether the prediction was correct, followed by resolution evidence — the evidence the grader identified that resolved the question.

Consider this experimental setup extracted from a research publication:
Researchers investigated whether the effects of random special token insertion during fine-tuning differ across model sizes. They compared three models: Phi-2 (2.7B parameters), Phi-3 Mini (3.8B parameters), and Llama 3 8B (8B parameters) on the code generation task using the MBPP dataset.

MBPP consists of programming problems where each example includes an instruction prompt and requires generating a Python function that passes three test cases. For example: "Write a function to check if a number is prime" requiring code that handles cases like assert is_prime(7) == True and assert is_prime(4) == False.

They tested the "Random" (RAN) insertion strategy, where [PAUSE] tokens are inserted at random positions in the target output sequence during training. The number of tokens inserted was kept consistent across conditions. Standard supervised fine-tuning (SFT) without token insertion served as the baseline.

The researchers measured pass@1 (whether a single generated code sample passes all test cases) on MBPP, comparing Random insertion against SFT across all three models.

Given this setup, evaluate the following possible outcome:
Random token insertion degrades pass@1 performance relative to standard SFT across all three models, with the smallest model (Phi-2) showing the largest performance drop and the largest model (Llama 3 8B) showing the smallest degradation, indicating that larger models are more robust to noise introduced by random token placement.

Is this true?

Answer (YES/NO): NO